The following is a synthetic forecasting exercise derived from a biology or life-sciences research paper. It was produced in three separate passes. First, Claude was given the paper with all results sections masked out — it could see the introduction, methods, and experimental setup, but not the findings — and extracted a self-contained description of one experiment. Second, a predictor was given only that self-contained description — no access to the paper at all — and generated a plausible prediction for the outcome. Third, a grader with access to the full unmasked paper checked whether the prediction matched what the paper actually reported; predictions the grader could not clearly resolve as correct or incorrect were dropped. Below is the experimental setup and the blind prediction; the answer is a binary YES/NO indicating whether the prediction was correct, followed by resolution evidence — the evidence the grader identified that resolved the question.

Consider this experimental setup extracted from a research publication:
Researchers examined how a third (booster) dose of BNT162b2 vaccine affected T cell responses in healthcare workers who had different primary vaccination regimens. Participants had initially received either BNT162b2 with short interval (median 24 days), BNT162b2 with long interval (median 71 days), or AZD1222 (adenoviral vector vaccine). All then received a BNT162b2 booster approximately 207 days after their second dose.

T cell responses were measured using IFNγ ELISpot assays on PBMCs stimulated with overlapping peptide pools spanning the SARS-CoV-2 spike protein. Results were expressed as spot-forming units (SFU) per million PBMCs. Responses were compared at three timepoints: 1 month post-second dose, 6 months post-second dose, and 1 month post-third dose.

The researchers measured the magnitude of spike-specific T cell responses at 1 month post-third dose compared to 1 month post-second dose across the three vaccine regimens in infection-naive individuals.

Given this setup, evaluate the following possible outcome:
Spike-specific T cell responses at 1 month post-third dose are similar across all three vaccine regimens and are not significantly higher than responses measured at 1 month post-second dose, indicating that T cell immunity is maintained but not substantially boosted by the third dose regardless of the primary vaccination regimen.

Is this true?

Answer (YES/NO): YES